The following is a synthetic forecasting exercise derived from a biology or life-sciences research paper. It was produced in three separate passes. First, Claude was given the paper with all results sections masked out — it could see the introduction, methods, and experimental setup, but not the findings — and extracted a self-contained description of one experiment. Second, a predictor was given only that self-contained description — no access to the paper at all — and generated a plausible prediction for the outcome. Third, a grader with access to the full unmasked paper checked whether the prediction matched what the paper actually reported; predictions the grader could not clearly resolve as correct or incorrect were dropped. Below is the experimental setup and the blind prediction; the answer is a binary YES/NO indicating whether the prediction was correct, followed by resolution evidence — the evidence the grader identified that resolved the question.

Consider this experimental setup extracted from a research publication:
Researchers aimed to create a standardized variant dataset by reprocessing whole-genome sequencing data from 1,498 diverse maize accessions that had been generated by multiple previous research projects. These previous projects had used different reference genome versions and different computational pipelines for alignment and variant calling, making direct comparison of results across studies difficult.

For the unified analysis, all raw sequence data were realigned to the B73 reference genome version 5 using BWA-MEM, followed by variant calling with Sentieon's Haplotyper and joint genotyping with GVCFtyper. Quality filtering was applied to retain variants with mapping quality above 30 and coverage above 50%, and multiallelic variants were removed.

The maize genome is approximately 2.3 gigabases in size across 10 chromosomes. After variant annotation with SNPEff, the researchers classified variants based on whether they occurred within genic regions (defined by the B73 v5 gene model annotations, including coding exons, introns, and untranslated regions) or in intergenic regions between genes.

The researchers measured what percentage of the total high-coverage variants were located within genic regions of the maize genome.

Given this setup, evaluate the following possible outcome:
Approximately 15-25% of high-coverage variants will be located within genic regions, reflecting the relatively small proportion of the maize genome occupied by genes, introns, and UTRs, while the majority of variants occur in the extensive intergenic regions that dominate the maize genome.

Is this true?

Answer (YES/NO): NO